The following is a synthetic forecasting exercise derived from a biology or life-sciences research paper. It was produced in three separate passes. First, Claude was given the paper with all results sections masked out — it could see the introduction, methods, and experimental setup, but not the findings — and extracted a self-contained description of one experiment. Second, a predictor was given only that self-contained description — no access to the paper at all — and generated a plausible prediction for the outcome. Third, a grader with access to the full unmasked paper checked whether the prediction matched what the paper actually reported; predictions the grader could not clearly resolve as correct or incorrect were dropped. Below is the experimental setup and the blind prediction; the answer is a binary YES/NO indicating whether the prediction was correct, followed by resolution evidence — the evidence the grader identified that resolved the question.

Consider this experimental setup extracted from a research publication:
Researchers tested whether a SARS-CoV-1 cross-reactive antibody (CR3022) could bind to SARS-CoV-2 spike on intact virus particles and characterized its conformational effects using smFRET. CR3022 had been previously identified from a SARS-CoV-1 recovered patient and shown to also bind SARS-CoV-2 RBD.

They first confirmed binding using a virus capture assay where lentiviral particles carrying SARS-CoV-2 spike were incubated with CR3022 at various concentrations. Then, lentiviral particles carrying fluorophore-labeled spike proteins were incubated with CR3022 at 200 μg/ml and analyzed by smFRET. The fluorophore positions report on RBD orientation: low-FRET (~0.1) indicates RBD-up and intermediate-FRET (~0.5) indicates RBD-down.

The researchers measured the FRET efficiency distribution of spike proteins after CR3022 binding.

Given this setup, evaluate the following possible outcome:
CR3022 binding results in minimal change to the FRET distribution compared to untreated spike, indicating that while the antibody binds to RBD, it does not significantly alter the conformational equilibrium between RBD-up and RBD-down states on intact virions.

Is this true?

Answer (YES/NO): NO